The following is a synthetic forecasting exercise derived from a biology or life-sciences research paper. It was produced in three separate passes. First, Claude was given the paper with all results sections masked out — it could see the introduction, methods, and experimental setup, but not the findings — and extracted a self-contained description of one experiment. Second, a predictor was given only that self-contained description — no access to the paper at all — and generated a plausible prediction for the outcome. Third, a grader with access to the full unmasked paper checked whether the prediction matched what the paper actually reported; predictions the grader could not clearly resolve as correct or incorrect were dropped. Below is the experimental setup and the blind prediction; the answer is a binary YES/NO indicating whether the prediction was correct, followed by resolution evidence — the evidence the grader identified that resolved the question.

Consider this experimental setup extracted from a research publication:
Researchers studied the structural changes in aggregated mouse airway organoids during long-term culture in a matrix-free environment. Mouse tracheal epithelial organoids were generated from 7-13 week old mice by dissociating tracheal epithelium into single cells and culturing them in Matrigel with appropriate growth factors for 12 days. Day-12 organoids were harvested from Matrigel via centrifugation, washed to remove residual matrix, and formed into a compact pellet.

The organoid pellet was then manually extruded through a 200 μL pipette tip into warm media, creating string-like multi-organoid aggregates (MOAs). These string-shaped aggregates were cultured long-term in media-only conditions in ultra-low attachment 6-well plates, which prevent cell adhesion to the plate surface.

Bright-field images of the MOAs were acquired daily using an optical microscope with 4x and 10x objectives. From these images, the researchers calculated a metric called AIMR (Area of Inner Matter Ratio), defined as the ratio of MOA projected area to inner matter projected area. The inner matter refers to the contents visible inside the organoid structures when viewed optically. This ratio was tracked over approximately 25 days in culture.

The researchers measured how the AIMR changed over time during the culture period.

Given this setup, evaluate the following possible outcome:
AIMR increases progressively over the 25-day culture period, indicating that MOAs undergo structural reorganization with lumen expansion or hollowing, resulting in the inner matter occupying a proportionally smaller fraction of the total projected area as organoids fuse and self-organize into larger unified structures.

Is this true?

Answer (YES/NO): NO